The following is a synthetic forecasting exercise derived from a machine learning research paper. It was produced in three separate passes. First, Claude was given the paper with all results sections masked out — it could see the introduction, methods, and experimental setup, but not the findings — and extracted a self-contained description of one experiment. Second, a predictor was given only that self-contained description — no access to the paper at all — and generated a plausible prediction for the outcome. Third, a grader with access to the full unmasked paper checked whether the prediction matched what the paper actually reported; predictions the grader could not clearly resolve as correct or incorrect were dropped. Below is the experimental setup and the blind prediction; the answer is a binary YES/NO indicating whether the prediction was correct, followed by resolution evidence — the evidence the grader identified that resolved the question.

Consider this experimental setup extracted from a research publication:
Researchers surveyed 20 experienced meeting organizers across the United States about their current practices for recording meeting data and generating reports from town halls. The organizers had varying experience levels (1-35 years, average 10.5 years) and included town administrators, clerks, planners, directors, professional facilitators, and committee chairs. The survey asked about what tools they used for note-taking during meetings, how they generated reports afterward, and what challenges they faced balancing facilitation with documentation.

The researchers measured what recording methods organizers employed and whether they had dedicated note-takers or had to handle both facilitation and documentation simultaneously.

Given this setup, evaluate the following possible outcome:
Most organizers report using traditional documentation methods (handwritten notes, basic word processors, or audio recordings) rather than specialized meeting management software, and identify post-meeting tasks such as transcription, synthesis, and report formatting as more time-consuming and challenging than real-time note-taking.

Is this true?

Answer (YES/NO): NO